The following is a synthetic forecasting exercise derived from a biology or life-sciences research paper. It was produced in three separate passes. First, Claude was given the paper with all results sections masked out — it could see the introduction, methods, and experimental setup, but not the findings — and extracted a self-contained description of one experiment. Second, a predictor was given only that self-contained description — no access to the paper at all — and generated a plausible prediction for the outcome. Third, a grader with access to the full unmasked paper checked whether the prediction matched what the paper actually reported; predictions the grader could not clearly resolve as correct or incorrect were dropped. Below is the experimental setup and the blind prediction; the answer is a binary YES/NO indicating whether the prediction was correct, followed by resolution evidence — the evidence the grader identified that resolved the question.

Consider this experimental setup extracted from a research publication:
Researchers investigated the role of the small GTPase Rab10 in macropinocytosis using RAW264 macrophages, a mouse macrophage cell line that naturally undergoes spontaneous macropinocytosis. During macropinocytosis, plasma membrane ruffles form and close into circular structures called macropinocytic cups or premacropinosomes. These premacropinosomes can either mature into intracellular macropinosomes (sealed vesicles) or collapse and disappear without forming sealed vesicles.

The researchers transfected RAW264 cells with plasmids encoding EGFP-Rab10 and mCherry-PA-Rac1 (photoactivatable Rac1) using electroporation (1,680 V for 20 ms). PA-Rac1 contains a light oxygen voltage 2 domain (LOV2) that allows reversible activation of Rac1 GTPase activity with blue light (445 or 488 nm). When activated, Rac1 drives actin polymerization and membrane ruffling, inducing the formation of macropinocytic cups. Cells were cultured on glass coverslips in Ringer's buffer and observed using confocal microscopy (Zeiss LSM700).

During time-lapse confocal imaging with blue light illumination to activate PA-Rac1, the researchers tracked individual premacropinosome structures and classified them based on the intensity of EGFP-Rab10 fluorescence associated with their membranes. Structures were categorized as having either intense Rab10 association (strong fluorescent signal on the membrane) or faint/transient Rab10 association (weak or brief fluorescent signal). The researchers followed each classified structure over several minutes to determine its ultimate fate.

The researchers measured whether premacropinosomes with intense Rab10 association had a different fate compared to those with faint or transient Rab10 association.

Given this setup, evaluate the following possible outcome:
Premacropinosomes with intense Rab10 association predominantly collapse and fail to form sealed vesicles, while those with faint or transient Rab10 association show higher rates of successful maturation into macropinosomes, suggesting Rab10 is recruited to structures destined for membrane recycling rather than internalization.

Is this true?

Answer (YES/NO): YES